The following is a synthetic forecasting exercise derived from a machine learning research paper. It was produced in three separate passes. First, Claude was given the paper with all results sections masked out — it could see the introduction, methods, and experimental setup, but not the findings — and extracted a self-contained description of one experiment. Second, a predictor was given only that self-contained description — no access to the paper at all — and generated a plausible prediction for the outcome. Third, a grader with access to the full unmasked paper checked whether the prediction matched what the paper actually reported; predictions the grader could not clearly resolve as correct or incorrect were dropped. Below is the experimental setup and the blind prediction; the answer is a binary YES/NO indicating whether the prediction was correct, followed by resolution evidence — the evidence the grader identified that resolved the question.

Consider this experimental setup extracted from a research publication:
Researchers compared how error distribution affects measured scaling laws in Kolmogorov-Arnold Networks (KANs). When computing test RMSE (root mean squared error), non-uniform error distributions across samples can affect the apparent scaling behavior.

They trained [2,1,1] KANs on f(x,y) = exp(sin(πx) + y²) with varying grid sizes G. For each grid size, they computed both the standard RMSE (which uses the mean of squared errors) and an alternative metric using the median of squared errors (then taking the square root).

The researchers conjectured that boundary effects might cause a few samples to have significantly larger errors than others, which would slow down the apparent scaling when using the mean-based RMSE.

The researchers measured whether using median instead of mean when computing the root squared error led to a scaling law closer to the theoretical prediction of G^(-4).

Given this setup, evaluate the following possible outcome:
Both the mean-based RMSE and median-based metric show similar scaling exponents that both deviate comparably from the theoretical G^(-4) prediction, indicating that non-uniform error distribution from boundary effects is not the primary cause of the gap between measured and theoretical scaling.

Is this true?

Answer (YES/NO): NO